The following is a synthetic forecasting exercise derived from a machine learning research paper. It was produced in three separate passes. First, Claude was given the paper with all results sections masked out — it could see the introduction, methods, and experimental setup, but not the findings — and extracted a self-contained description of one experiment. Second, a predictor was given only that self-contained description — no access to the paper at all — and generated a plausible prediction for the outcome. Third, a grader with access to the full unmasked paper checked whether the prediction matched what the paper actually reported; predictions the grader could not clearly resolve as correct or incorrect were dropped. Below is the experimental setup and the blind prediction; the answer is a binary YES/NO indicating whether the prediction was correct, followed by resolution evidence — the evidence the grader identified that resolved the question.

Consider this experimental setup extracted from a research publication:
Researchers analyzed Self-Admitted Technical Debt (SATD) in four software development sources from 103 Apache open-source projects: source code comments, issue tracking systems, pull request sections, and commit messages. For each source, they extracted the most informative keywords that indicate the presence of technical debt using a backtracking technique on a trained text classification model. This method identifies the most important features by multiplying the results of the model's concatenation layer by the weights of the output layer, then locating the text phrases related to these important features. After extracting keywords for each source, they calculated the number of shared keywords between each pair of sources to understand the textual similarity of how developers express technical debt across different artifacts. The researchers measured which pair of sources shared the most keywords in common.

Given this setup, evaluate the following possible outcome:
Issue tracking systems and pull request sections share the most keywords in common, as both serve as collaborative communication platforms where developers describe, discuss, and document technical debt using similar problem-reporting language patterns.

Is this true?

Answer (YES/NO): YES